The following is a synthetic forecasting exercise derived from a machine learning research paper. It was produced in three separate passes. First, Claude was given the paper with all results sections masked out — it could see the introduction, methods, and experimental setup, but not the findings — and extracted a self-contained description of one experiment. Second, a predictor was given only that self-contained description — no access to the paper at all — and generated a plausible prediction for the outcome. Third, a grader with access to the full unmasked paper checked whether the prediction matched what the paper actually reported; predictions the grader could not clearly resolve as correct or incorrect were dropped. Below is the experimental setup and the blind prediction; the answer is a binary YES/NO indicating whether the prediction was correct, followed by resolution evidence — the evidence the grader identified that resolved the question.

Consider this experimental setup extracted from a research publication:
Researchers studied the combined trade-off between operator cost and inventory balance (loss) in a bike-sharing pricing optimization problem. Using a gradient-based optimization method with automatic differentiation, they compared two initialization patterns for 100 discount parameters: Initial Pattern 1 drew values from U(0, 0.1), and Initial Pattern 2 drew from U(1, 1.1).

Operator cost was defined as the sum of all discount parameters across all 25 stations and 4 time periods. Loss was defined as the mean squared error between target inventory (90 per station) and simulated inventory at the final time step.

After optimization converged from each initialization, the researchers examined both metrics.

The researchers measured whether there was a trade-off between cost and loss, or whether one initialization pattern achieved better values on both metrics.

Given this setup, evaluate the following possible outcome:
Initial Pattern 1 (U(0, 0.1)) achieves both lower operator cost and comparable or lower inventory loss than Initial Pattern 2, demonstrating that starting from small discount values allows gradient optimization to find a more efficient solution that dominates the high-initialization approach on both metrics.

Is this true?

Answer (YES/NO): NO